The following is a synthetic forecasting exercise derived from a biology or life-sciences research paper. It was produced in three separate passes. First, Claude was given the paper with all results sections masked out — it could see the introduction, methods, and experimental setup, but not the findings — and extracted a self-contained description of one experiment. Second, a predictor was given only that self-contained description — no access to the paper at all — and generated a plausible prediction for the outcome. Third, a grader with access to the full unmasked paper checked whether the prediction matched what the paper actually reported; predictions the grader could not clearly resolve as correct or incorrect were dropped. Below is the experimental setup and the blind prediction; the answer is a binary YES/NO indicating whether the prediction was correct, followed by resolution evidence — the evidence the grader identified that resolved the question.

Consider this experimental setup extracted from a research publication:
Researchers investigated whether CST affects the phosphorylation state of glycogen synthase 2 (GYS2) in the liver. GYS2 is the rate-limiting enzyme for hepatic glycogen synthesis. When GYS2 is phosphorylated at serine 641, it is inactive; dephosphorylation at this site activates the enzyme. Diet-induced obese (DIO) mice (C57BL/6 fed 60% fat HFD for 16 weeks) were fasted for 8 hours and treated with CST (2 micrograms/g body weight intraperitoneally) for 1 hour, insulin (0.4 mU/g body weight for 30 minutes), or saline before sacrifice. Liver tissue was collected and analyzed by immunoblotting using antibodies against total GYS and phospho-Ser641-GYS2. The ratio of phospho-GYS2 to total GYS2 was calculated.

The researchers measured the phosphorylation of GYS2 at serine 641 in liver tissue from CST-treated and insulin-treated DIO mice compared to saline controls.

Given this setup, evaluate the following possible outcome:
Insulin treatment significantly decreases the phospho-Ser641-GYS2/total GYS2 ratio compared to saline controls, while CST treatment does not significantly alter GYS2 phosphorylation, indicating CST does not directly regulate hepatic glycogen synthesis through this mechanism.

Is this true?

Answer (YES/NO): NO